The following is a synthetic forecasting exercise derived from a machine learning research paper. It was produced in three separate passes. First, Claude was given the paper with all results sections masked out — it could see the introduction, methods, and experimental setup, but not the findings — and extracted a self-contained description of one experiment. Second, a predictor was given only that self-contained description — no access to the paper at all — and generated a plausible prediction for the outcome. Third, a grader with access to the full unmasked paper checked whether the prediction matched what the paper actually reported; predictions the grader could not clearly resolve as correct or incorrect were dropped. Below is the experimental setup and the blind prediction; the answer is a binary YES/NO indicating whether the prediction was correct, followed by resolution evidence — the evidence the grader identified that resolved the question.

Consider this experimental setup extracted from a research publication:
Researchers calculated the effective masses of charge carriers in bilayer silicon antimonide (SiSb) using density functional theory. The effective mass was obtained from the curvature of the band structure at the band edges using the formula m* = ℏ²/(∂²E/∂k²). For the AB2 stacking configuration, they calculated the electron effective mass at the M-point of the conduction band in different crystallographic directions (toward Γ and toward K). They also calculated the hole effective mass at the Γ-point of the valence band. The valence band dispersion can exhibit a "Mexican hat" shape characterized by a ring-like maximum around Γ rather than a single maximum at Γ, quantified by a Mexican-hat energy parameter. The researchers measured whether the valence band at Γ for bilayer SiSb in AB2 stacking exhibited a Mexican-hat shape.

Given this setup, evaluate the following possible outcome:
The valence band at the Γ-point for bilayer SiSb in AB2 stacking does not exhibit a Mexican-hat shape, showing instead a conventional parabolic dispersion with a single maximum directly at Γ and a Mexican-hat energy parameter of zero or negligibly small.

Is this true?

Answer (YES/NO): NO